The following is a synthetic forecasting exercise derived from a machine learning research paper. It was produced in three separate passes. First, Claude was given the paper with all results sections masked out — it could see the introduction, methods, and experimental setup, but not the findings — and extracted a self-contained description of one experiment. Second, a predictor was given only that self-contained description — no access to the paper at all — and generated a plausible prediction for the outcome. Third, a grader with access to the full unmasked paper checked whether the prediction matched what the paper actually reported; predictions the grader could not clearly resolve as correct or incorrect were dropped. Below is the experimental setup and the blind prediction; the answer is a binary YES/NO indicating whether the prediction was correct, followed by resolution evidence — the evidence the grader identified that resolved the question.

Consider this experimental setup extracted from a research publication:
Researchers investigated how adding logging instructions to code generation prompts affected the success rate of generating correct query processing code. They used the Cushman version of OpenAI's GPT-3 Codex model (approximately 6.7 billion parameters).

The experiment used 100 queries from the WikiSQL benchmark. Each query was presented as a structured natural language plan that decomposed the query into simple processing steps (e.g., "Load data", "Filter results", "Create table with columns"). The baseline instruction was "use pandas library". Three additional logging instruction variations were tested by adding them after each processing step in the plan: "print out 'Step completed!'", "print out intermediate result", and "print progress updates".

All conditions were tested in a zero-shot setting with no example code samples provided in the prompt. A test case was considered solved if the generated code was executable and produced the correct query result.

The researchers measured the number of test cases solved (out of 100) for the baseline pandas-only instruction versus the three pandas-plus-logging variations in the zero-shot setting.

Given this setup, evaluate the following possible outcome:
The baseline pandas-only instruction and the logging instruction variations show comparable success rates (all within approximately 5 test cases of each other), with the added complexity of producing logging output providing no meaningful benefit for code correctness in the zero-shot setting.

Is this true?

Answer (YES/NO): NO